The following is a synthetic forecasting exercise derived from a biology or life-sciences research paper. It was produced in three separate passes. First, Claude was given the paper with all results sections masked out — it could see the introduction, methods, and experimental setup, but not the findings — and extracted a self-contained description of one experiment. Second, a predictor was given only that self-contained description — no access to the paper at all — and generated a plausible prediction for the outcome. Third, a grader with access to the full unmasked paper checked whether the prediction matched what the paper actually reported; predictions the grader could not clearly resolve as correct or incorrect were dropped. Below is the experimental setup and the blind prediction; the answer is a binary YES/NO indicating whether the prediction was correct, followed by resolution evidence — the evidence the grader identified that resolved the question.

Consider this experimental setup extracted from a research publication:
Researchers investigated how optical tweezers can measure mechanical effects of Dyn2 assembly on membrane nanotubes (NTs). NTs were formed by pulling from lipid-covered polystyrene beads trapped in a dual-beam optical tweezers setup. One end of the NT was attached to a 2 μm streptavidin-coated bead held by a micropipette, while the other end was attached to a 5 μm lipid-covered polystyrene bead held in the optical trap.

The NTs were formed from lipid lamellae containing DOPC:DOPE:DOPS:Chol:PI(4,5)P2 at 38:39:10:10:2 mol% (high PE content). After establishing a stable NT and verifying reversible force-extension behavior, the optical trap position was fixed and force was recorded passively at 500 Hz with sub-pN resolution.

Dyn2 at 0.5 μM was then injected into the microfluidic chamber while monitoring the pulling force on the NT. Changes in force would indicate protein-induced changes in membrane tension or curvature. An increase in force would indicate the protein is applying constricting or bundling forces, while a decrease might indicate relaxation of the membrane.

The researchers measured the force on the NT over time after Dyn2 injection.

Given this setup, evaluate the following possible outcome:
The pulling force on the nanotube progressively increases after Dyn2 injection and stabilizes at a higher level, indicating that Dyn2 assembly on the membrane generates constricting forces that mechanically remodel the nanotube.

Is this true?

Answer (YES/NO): NO